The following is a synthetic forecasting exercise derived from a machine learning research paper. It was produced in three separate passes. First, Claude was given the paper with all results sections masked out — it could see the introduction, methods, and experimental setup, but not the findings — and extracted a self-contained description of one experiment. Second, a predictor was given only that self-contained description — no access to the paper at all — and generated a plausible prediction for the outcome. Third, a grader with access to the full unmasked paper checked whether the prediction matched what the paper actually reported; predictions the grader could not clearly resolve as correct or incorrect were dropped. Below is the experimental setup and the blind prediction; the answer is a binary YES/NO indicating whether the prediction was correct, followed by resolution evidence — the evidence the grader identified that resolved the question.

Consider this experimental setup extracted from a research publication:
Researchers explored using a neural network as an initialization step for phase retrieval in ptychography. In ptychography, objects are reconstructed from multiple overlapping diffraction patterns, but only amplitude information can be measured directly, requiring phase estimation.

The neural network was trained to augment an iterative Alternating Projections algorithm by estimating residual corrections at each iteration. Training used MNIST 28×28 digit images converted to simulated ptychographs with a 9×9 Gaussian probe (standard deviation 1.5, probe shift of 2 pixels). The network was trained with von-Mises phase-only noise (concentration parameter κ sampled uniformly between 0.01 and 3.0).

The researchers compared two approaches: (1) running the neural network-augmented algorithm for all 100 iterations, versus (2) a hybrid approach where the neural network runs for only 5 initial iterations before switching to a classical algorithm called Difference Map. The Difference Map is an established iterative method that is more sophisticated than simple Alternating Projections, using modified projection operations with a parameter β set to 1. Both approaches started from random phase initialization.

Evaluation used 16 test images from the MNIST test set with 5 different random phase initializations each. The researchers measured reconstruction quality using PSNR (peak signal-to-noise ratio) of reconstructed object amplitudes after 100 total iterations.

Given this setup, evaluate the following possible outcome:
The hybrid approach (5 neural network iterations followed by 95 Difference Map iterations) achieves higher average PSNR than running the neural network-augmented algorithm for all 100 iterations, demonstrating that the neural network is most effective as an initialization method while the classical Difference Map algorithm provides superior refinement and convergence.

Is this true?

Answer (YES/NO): YES